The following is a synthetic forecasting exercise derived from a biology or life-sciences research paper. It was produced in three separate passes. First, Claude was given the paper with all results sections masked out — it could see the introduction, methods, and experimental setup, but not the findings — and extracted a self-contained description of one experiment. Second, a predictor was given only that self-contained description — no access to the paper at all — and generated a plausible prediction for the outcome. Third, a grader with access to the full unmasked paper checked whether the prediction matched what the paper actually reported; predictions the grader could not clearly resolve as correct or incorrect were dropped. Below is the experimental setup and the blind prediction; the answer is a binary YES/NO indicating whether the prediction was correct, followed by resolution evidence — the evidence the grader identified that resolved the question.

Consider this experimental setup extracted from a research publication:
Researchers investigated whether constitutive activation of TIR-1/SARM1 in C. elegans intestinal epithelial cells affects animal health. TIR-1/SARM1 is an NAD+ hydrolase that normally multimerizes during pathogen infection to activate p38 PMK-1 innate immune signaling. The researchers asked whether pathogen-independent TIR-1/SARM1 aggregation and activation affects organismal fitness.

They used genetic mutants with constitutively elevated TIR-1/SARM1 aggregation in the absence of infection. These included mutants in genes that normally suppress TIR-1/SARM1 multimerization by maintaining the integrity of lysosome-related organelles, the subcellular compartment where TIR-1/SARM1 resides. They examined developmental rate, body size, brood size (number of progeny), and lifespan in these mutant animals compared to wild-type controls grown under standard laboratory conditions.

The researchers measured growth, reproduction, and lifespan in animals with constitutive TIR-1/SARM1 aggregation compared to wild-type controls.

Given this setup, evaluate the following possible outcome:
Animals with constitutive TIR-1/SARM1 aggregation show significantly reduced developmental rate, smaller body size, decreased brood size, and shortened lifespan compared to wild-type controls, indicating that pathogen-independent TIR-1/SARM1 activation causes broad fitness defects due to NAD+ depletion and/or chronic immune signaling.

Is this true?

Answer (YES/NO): NO